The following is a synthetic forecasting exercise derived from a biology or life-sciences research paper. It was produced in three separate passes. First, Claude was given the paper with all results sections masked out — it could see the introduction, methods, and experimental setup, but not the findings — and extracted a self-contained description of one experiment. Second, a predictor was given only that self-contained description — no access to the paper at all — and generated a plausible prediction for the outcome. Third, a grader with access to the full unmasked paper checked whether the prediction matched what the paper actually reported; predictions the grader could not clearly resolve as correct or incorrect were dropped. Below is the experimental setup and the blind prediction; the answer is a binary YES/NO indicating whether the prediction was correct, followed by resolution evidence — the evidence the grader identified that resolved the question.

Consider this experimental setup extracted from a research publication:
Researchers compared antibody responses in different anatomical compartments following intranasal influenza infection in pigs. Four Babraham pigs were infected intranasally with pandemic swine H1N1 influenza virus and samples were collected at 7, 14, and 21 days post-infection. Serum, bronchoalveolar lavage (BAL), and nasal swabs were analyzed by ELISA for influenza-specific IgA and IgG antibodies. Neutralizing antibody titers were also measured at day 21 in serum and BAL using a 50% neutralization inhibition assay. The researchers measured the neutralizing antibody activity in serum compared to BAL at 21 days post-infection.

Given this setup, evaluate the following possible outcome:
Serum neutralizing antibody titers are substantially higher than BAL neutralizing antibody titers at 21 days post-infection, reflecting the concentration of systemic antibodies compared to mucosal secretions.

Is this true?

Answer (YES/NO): YES